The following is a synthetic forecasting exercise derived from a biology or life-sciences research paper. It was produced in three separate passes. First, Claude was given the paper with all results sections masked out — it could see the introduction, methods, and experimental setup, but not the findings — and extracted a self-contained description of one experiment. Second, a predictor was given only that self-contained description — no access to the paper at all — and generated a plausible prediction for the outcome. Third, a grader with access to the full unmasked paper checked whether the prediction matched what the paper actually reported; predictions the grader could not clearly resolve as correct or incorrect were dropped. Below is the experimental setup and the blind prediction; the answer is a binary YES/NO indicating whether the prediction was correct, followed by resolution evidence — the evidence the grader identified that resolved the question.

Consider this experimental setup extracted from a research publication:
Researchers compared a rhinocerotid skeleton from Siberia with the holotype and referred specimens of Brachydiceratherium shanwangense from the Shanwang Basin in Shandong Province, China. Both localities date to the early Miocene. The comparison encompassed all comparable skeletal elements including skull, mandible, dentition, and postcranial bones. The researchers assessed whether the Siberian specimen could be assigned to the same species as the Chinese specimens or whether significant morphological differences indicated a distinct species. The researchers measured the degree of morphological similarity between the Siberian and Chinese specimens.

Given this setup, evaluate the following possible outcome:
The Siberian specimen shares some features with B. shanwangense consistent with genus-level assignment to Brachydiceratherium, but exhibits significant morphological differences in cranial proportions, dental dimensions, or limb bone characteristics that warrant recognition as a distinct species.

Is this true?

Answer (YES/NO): NO